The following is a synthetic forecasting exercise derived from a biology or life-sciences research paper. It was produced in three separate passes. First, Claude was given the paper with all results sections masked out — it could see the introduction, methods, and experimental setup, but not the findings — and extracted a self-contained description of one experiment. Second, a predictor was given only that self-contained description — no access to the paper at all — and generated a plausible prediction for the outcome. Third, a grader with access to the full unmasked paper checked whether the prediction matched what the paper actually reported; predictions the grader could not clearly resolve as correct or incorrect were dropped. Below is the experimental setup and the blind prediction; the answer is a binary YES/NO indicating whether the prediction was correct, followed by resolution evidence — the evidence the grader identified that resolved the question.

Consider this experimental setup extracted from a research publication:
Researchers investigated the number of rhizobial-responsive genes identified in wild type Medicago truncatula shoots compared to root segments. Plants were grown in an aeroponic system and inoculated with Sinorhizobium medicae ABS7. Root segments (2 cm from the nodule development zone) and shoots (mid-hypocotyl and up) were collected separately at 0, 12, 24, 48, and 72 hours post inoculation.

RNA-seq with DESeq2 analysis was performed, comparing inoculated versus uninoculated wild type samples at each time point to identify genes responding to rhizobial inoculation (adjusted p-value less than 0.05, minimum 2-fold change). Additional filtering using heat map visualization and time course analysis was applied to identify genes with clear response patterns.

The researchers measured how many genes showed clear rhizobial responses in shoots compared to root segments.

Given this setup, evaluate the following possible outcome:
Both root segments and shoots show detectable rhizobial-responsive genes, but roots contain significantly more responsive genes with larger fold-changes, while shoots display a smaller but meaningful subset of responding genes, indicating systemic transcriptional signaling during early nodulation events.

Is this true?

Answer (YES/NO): NO